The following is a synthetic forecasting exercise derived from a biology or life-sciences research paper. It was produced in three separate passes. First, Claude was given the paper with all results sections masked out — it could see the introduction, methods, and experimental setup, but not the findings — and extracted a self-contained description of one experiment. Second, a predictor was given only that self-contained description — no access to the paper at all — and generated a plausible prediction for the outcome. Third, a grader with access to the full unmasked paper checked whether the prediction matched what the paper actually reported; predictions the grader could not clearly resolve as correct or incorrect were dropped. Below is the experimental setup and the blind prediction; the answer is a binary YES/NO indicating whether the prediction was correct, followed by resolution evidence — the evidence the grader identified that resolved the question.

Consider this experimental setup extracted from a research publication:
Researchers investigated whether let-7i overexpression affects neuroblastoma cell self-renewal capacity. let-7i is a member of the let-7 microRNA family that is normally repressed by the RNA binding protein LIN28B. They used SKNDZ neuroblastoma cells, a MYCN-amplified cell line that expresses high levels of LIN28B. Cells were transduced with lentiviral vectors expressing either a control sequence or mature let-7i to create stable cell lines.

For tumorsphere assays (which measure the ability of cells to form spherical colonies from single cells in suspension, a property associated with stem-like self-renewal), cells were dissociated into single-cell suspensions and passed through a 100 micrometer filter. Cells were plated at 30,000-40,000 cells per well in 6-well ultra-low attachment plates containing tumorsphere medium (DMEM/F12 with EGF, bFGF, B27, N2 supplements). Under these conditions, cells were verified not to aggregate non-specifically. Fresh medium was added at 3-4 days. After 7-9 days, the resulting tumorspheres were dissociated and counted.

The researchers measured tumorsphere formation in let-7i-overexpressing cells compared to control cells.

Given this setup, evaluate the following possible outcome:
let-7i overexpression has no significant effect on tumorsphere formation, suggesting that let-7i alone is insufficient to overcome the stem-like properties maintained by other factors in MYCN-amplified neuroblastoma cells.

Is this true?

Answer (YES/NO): NO